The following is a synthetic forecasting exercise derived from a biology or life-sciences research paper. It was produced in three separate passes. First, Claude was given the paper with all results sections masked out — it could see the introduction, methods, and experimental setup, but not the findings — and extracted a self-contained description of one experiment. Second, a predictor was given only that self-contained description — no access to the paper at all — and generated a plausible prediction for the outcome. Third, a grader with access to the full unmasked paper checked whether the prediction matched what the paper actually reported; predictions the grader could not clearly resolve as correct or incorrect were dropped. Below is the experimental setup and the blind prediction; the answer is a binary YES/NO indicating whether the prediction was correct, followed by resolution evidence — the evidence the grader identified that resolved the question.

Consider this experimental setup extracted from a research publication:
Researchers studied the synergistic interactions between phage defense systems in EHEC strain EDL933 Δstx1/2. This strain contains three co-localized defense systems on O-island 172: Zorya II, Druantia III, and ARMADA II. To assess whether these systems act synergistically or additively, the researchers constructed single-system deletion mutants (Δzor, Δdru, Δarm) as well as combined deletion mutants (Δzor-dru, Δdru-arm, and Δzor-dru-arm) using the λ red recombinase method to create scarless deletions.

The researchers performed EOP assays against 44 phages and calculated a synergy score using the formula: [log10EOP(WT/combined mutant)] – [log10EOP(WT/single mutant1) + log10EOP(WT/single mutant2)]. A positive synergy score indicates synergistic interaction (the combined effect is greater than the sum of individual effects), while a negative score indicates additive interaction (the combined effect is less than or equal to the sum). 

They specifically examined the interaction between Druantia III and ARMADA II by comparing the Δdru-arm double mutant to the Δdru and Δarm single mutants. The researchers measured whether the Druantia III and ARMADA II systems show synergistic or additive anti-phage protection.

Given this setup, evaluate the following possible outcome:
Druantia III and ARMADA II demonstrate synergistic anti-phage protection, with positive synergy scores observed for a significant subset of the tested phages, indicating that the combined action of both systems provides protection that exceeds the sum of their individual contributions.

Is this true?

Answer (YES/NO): YES